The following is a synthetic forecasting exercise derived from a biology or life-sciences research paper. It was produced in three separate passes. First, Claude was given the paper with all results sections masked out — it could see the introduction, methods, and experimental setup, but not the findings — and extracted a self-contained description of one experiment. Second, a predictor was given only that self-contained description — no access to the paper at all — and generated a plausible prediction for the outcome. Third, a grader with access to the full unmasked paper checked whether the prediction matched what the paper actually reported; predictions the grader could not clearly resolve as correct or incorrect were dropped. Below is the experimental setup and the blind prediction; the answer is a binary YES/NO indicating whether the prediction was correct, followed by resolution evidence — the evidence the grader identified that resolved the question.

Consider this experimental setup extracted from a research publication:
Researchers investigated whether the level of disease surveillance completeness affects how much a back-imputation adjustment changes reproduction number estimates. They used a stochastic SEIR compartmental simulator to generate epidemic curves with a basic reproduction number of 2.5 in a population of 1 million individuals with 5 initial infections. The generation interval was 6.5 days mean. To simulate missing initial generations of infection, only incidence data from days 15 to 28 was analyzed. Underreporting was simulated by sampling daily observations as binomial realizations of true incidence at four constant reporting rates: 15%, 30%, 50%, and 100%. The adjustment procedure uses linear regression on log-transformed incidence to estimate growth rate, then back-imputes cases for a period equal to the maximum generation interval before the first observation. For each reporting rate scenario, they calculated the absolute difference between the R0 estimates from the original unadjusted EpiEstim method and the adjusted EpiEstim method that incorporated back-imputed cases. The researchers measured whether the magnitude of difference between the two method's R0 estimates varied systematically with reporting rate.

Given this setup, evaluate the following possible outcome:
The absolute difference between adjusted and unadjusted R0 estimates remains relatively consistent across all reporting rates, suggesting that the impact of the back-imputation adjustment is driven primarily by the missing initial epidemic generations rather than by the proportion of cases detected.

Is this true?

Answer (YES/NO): YES